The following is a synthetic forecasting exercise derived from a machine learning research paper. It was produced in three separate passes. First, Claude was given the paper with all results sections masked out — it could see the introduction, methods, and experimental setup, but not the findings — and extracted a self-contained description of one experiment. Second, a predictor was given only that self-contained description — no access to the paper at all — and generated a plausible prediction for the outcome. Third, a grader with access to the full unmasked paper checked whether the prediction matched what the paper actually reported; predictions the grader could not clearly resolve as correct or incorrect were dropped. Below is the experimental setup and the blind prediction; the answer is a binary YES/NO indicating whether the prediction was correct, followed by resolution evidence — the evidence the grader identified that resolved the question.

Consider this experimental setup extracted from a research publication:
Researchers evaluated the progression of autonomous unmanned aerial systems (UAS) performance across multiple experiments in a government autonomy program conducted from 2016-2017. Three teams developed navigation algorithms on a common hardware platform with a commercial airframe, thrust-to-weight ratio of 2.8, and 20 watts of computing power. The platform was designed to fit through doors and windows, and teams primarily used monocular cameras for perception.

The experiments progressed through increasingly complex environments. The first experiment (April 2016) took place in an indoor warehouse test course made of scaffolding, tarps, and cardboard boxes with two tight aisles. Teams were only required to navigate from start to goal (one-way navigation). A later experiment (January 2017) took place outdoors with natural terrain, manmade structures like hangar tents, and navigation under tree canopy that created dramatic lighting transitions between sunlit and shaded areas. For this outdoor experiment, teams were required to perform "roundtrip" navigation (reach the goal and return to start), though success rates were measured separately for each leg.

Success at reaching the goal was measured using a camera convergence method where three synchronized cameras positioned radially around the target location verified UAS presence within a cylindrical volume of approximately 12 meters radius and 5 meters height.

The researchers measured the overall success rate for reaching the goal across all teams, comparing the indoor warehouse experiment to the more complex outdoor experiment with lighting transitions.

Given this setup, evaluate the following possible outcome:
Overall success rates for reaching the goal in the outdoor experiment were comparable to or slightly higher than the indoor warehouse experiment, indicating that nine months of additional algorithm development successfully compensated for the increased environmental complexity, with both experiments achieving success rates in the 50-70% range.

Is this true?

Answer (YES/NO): NO